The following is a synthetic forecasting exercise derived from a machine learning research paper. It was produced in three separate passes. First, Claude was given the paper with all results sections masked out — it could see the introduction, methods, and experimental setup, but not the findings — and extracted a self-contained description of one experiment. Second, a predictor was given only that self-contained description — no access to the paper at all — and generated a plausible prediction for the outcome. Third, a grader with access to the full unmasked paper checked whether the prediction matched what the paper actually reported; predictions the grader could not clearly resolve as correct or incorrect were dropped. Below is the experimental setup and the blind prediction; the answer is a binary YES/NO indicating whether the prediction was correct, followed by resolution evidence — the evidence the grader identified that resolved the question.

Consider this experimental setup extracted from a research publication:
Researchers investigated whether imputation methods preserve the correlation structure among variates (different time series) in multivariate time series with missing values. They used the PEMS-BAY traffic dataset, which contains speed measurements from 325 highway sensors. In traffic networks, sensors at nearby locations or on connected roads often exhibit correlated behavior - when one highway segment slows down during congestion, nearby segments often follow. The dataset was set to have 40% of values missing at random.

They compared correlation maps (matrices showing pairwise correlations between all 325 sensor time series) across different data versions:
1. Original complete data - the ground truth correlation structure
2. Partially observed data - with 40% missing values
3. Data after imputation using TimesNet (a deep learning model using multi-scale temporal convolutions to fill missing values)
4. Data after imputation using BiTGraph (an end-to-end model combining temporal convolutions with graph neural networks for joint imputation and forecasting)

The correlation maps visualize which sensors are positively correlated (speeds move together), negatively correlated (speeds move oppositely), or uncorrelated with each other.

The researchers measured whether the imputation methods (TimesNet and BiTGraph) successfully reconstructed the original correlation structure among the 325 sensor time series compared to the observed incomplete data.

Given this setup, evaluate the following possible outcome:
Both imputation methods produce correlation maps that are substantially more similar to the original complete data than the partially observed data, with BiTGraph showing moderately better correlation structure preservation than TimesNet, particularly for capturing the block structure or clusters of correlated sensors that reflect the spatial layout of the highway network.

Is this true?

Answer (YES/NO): NO